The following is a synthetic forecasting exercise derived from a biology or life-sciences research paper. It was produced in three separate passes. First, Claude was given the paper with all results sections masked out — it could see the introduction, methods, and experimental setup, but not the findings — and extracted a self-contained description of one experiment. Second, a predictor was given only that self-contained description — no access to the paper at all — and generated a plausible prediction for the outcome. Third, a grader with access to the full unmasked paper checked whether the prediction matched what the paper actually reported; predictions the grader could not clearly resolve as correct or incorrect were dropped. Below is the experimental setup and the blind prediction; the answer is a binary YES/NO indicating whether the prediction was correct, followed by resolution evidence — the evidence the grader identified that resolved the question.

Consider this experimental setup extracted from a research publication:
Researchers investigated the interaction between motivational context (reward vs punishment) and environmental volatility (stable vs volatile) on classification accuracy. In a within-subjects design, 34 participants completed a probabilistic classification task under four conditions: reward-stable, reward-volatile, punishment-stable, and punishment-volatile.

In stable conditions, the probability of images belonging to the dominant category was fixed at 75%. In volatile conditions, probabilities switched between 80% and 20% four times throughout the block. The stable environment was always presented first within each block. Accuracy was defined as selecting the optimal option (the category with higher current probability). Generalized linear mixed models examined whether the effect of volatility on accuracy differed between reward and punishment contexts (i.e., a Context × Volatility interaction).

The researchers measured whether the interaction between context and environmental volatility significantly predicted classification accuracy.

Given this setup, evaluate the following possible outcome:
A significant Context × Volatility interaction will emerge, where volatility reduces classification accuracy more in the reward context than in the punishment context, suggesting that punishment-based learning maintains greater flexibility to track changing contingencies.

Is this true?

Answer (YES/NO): NO